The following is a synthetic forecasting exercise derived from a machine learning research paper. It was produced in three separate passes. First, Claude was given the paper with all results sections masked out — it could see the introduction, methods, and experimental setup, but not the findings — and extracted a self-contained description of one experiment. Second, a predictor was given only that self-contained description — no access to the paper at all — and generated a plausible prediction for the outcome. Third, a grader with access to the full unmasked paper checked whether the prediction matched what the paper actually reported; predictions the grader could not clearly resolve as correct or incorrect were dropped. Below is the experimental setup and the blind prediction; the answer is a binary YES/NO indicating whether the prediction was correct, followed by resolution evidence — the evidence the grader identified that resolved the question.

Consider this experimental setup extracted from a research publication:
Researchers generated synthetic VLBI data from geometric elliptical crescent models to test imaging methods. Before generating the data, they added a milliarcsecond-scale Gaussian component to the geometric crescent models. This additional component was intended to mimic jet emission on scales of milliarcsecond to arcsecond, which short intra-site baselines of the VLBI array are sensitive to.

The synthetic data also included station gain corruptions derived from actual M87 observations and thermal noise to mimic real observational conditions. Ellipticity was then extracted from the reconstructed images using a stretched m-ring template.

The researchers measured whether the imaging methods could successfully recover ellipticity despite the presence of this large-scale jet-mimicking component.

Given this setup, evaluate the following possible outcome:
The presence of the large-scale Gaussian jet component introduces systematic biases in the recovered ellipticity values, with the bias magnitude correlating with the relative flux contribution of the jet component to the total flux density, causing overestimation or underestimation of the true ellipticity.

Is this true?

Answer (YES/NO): NO